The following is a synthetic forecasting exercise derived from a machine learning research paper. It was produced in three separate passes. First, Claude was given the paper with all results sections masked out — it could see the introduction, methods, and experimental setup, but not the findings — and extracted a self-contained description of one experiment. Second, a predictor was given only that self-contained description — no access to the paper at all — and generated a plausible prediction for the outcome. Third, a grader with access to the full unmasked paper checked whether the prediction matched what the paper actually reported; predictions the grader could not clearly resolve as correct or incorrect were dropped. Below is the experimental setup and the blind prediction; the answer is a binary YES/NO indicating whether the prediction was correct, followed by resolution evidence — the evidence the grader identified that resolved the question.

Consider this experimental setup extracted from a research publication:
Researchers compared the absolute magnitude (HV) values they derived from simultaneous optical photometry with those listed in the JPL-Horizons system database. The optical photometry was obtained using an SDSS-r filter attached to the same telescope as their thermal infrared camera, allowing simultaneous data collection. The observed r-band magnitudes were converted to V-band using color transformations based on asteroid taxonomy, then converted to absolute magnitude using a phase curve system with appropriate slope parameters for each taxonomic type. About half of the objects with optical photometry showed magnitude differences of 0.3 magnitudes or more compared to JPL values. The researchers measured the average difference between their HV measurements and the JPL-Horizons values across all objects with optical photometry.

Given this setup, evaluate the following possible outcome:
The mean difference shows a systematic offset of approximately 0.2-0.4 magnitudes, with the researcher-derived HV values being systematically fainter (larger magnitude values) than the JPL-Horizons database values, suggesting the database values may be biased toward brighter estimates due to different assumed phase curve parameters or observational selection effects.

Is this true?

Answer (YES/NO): NO